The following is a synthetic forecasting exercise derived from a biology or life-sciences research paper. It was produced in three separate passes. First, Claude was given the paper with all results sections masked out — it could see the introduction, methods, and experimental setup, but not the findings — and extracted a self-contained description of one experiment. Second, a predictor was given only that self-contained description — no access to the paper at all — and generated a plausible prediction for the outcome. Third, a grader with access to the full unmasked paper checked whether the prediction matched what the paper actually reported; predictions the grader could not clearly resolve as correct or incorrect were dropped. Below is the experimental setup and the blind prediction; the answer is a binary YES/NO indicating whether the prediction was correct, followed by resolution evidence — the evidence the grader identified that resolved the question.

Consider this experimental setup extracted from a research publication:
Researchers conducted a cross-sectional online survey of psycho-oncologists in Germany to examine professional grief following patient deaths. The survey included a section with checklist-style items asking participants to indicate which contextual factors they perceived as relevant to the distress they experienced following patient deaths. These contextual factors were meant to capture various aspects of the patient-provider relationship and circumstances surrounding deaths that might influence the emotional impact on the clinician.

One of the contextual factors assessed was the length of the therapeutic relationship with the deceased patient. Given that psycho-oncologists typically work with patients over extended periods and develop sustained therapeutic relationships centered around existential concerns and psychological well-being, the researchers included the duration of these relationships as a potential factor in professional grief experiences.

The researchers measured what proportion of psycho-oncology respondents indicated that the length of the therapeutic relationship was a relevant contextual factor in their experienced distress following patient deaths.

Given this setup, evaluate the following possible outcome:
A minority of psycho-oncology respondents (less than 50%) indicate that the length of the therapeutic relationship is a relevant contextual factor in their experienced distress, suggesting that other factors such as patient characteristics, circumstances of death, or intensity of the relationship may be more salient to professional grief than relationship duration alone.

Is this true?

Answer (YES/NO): NO